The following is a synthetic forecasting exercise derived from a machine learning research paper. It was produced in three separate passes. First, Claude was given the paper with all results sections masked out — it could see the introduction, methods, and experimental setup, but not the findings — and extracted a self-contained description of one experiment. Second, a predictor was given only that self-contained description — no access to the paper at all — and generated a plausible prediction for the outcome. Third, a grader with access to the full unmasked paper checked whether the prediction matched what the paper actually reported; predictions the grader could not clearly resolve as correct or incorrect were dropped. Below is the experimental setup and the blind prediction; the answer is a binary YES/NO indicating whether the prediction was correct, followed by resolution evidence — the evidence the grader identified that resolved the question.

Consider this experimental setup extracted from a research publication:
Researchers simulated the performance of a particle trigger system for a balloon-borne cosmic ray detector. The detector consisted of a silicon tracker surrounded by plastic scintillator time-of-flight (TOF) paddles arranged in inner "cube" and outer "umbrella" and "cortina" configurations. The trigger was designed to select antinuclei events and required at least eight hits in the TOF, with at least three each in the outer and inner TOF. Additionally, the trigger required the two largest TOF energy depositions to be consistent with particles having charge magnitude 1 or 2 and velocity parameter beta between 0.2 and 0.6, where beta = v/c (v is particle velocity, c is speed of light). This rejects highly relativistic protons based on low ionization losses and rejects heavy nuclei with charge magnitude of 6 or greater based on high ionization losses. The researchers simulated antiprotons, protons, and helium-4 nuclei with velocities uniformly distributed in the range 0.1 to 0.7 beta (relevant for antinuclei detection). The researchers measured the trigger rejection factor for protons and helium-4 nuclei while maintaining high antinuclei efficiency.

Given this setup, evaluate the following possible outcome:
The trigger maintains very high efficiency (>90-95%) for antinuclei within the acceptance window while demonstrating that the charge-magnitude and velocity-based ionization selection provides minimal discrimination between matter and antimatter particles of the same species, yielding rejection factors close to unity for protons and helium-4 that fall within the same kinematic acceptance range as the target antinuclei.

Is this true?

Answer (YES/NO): NO